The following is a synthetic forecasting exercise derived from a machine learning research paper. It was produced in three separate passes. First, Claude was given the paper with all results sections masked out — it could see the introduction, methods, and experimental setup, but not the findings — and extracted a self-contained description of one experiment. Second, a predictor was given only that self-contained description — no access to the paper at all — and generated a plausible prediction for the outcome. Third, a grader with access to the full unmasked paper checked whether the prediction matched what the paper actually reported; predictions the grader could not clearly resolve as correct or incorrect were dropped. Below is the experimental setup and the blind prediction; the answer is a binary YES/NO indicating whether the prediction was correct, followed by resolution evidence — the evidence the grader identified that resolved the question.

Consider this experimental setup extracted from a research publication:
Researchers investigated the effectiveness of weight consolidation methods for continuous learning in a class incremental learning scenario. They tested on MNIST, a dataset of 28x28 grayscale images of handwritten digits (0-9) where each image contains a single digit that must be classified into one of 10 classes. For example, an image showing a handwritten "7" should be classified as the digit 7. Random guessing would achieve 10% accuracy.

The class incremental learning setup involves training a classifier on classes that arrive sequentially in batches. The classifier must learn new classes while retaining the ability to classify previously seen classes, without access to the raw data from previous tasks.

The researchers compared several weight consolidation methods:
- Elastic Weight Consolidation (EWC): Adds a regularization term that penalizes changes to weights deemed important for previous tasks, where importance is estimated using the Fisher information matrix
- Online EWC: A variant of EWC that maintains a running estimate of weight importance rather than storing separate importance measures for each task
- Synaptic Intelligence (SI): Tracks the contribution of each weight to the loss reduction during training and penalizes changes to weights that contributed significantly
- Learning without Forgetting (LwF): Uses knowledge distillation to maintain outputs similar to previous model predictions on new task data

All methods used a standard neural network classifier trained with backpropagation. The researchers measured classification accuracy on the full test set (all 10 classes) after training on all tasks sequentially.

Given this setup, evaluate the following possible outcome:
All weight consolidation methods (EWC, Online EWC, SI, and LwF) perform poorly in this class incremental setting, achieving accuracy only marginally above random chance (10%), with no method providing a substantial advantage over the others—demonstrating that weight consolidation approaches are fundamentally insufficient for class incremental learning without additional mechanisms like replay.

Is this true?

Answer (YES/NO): YES